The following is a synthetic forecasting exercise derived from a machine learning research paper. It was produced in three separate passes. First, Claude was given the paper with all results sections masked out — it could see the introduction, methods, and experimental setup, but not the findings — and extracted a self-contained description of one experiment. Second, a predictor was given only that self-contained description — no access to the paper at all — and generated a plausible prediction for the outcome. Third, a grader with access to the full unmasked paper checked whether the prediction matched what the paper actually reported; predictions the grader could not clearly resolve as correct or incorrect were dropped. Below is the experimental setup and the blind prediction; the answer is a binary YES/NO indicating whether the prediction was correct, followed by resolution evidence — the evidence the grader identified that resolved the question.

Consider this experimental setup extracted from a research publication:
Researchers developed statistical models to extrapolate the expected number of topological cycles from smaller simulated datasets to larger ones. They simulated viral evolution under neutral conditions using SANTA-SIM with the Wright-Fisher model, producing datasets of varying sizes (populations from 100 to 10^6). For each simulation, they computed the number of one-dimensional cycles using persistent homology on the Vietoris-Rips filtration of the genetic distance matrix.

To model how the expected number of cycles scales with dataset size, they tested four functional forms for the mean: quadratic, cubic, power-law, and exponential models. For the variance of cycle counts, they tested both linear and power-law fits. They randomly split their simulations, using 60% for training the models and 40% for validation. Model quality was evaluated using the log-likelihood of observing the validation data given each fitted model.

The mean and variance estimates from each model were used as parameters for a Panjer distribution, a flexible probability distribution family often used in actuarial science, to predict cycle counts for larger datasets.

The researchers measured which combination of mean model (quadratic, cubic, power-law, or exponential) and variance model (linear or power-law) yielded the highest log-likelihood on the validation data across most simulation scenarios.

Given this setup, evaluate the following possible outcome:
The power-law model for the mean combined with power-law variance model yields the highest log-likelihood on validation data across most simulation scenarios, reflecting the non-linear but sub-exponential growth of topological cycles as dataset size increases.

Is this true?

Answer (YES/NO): NO